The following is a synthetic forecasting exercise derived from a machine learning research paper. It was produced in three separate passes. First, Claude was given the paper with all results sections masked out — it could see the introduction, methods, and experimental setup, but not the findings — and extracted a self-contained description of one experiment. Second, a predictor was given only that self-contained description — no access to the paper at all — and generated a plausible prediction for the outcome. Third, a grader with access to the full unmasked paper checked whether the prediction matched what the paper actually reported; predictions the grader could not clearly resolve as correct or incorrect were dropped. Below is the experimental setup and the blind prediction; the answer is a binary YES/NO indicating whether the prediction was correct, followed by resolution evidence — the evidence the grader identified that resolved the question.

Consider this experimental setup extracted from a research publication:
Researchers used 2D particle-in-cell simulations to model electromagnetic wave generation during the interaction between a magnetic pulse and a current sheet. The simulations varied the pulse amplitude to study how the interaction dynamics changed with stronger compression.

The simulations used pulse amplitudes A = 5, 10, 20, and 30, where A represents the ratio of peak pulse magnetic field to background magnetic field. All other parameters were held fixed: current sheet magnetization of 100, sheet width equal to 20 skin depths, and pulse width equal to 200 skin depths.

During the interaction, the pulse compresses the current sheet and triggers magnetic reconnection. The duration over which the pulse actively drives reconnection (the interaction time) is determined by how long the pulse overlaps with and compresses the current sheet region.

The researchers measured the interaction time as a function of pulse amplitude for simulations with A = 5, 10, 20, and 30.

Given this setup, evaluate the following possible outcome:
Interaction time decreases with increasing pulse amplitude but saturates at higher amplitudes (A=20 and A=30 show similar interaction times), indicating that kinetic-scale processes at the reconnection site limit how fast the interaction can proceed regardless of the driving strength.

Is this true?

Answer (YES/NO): NO